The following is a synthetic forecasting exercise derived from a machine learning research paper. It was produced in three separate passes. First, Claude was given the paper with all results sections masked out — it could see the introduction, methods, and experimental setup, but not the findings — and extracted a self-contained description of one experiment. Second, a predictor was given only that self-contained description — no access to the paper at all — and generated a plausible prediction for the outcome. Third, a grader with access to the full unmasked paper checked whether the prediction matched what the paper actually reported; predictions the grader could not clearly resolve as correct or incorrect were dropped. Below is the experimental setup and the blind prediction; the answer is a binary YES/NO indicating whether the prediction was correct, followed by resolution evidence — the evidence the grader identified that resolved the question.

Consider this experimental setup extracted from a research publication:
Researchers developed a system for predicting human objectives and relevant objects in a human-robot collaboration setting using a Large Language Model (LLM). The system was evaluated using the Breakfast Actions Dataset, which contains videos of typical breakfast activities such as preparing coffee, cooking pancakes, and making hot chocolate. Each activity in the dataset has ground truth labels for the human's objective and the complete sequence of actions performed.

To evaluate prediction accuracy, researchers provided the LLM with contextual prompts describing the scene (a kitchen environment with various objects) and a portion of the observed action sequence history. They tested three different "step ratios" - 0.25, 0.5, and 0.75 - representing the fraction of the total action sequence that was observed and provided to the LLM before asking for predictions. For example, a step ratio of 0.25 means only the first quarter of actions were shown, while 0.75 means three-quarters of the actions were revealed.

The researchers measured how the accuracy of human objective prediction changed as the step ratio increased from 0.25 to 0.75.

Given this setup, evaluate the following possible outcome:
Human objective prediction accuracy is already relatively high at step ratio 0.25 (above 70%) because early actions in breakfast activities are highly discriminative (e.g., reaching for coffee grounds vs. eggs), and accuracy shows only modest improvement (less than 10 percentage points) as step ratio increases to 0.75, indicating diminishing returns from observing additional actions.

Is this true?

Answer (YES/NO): NO